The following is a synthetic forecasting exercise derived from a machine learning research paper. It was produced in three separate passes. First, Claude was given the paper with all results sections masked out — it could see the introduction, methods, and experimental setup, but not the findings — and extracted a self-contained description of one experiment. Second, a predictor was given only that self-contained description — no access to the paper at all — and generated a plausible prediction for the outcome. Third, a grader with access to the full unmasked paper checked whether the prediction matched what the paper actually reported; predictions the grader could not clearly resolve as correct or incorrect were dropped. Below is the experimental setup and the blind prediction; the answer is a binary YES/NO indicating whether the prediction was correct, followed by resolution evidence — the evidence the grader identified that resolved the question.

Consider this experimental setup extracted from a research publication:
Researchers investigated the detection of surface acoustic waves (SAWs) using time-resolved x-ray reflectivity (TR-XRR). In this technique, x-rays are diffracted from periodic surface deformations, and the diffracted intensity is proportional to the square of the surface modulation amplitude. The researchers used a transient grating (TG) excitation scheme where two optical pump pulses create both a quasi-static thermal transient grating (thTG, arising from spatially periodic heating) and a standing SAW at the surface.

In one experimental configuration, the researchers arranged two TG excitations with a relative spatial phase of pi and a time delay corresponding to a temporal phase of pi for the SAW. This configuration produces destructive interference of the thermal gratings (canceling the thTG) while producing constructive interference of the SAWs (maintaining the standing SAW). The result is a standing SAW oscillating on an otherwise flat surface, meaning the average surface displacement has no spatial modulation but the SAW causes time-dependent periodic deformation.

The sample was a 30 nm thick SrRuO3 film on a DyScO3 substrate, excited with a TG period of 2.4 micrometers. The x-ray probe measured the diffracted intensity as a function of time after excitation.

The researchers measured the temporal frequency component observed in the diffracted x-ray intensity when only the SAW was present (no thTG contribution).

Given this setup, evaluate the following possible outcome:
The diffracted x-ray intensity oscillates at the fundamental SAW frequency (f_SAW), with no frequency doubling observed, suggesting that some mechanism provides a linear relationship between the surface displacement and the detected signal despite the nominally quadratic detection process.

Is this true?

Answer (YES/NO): NO